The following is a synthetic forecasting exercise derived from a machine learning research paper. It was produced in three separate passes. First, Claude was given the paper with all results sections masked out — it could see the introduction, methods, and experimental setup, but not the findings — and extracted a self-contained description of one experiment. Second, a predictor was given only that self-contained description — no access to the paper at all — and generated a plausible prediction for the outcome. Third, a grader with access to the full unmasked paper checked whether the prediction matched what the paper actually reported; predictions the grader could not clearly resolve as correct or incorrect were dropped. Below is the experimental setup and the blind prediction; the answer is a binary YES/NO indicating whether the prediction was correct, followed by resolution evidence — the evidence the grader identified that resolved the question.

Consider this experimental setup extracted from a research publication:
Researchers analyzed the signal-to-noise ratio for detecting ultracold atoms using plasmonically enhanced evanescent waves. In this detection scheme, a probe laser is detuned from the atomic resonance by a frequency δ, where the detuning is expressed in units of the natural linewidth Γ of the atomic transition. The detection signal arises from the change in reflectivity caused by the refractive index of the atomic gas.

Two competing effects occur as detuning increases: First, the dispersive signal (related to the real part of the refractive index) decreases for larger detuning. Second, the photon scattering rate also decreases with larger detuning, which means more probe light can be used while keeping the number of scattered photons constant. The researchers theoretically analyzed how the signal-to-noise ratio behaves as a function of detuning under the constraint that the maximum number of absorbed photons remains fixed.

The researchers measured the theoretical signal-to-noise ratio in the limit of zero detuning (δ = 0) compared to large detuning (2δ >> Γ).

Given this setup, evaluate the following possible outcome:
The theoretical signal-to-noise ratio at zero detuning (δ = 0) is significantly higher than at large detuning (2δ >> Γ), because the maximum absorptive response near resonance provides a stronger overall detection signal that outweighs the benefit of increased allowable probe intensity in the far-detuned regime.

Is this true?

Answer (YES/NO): NO